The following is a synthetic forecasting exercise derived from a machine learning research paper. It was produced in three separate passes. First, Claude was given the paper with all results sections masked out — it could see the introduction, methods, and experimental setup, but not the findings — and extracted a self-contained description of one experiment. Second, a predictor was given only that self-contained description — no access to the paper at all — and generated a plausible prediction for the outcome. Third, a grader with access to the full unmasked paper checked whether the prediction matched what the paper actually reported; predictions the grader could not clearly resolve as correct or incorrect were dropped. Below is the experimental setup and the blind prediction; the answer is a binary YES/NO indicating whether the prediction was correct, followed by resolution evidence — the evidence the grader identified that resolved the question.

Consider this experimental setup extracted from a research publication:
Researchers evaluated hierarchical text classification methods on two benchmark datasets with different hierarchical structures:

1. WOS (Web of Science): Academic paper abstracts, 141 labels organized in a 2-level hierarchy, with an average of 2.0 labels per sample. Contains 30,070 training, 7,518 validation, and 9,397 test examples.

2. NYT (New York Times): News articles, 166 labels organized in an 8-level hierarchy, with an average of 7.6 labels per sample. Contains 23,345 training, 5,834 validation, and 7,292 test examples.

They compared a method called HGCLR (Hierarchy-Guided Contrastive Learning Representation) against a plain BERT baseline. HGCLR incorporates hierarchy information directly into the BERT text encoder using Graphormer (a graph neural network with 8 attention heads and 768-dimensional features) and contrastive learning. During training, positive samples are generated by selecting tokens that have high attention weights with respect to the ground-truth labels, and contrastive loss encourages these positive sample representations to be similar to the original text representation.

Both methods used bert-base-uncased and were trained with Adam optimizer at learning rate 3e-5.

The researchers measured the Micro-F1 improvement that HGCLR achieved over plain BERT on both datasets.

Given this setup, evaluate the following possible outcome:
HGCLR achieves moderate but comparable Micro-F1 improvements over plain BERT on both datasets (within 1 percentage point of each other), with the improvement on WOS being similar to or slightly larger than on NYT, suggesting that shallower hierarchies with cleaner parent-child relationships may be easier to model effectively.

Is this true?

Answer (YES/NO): NO